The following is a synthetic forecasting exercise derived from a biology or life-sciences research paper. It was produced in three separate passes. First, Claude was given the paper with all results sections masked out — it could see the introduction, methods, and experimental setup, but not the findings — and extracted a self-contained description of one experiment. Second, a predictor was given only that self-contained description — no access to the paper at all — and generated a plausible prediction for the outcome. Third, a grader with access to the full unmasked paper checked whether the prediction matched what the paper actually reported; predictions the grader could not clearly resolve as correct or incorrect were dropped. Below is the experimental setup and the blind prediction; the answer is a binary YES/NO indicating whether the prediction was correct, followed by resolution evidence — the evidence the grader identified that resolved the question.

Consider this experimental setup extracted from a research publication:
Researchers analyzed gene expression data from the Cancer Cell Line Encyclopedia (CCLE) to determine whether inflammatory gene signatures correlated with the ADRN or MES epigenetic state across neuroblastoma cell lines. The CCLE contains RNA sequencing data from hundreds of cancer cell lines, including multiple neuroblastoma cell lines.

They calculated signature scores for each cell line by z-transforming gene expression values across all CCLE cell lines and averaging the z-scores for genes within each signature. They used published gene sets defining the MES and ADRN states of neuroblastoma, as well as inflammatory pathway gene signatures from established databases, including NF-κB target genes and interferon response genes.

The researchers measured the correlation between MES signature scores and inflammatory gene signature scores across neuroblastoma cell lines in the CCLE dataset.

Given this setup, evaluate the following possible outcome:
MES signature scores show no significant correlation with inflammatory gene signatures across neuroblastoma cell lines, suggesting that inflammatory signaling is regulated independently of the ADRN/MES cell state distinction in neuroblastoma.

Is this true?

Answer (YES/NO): NO